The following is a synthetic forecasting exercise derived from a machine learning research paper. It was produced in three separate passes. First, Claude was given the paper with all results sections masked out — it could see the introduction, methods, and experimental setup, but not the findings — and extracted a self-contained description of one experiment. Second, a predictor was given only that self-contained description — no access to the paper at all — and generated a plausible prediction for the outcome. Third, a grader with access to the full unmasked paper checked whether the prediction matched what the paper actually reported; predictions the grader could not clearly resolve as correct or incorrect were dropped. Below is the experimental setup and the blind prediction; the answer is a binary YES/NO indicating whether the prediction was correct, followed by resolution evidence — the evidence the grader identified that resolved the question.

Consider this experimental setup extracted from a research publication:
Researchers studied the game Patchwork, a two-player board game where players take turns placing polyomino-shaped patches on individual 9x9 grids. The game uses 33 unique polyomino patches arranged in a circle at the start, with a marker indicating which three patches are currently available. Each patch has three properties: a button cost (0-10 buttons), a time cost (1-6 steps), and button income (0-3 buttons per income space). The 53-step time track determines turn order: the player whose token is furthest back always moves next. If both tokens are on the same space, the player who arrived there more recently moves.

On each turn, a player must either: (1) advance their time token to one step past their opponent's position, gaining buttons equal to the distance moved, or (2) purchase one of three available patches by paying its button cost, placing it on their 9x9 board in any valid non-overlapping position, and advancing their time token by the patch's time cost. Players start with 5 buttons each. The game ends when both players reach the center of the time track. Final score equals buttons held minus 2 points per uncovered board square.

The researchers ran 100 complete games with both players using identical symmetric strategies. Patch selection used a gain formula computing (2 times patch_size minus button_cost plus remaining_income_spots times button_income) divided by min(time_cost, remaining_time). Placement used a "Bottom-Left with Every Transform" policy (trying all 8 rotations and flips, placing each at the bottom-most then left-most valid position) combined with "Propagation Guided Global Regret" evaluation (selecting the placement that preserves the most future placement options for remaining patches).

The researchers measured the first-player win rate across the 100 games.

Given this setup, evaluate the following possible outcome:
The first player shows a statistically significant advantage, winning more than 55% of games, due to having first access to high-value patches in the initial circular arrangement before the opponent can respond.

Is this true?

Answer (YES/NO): NO